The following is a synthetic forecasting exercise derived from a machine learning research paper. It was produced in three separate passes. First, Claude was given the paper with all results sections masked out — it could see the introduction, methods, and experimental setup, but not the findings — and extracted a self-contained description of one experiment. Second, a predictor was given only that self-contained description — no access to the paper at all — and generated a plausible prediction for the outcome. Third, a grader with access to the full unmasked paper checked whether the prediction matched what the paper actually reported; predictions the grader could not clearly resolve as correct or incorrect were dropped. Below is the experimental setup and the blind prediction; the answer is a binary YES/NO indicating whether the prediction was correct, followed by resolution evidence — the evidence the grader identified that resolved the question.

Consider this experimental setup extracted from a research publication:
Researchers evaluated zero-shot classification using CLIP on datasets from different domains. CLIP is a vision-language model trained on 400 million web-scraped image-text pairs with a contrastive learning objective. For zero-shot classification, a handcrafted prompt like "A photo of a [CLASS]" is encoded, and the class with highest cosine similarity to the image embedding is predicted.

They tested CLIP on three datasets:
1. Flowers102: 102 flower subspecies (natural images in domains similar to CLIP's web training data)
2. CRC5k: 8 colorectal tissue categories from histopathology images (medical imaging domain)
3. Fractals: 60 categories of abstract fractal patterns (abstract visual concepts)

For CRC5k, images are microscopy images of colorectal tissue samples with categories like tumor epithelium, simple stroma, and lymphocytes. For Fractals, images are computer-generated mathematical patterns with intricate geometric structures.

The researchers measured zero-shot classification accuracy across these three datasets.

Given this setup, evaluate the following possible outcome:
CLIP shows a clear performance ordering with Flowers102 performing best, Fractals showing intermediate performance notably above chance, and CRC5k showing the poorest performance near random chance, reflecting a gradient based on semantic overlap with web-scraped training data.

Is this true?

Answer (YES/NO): NO